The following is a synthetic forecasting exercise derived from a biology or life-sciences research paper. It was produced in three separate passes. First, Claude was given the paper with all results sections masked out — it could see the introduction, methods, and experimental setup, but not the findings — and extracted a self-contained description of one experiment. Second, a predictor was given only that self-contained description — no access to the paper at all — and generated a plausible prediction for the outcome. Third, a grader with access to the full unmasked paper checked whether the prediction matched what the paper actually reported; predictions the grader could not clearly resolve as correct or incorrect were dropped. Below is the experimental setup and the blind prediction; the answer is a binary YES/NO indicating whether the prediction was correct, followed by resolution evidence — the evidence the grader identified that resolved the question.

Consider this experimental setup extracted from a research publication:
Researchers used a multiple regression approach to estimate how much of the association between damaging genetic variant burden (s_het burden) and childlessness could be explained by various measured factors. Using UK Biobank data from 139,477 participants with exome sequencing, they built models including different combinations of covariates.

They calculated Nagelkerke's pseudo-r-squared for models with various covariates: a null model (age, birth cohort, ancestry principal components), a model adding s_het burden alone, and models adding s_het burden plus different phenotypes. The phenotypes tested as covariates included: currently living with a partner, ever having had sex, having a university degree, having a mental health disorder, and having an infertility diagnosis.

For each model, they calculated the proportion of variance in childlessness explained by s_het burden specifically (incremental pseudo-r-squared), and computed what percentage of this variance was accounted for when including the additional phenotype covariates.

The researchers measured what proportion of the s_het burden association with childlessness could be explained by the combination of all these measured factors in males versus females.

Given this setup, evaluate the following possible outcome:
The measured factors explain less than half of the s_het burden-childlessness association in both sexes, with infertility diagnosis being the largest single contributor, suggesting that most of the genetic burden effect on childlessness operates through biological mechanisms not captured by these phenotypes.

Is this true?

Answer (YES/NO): NO